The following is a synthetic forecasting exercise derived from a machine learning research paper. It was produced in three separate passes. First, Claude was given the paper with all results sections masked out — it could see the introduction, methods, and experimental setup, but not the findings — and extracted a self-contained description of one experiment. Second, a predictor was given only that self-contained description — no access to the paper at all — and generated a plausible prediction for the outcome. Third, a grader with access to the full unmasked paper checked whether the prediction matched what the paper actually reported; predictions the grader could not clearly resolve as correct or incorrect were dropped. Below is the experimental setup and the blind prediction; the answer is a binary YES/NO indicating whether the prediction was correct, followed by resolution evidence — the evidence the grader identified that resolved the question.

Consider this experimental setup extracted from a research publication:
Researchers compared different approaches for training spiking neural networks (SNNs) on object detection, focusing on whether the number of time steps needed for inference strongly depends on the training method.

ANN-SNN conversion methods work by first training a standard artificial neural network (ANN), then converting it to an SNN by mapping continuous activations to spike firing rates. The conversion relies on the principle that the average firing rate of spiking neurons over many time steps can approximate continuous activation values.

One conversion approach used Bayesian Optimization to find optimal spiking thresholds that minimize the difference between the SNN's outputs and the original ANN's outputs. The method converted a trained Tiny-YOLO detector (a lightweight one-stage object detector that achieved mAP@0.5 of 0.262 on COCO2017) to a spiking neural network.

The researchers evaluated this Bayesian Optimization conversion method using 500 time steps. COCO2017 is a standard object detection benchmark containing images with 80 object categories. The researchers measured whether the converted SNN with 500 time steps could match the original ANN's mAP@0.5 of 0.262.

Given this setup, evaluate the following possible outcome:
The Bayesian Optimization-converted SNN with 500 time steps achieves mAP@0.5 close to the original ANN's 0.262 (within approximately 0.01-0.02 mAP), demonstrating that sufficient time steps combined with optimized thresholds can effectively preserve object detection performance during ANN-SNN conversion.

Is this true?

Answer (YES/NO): NO